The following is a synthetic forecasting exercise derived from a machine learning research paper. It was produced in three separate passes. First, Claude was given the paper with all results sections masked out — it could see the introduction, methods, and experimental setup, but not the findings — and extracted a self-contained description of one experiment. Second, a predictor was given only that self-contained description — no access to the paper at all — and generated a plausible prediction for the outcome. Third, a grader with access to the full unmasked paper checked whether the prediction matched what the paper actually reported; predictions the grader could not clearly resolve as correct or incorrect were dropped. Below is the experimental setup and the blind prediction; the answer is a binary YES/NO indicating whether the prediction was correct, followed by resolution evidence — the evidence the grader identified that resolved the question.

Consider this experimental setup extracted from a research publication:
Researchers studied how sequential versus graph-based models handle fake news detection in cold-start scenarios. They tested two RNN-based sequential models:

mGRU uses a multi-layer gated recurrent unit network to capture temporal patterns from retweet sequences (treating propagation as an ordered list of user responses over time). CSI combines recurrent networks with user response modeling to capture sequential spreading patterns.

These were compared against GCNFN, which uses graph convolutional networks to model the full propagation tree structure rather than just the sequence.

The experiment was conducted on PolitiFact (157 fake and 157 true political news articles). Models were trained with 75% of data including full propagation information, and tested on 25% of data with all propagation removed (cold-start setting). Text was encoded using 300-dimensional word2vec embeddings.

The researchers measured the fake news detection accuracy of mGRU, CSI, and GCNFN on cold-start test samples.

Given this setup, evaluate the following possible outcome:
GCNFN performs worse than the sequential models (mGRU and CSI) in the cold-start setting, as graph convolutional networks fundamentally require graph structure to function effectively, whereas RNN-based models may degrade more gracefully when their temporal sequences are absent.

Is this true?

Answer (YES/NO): NO